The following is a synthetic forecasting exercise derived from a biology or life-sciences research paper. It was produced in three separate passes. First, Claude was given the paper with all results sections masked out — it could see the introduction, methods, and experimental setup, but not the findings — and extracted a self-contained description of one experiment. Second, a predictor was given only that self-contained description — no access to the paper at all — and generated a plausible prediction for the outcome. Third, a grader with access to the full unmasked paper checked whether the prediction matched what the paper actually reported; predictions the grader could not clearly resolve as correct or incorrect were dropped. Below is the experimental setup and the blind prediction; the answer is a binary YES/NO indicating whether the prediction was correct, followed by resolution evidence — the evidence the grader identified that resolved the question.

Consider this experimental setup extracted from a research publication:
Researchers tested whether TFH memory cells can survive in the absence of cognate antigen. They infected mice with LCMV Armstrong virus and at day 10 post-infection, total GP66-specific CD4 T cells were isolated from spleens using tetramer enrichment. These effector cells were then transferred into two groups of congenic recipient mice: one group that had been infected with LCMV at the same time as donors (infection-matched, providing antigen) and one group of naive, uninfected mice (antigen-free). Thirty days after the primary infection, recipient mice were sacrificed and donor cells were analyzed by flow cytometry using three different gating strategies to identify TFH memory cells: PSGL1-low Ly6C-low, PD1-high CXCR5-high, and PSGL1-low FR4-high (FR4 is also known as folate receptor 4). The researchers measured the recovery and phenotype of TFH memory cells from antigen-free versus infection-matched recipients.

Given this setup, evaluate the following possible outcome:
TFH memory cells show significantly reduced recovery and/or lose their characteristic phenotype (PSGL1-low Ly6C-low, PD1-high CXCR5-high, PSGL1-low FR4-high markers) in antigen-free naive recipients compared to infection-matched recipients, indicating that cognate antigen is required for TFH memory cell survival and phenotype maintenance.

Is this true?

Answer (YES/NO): NO